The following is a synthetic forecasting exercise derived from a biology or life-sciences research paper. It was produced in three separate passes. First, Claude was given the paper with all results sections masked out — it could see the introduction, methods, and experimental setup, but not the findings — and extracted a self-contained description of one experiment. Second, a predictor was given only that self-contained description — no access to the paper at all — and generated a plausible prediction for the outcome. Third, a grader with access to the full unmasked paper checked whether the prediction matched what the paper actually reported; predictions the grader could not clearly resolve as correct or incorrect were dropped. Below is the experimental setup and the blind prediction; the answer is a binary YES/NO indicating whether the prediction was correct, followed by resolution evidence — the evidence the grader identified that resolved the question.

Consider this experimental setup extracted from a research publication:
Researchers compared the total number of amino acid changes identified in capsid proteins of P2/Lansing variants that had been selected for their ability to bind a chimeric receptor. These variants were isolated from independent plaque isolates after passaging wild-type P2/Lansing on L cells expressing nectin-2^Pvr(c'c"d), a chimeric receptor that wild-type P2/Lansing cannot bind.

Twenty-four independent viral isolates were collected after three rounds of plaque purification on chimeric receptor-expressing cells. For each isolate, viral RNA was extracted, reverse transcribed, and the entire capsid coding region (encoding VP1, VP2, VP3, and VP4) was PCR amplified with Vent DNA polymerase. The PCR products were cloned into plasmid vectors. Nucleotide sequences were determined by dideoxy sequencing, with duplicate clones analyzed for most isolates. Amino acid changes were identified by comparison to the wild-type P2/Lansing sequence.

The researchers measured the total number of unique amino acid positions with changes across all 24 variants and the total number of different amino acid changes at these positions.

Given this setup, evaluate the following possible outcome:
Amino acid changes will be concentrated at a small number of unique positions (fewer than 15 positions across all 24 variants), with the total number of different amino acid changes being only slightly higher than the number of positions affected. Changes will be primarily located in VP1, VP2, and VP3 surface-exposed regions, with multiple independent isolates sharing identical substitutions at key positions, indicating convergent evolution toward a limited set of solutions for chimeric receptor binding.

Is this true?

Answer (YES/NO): NO